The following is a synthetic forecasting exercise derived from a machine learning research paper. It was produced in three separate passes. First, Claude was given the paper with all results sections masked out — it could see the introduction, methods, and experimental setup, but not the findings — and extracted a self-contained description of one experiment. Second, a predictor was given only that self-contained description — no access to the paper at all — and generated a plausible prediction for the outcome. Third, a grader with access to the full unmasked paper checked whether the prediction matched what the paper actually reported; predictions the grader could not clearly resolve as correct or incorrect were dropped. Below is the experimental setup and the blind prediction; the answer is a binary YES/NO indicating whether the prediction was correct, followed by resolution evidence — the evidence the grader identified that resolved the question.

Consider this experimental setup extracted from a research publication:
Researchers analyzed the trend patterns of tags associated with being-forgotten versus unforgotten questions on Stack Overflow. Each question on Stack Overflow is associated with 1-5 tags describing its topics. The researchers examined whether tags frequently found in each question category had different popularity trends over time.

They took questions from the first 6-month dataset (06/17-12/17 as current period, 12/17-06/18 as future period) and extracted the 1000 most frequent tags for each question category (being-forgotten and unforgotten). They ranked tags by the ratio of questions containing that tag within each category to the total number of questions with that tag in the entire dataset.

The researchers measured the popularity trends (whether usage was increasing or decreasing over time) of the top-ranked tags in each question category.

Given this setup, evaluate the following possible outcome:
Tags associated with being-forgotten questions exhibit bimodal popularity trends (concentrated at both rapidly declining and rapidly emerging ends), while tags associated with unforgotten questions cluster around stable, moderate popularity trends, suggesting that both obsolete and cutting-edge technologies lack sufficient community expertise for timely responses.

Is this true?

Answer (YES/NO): NO